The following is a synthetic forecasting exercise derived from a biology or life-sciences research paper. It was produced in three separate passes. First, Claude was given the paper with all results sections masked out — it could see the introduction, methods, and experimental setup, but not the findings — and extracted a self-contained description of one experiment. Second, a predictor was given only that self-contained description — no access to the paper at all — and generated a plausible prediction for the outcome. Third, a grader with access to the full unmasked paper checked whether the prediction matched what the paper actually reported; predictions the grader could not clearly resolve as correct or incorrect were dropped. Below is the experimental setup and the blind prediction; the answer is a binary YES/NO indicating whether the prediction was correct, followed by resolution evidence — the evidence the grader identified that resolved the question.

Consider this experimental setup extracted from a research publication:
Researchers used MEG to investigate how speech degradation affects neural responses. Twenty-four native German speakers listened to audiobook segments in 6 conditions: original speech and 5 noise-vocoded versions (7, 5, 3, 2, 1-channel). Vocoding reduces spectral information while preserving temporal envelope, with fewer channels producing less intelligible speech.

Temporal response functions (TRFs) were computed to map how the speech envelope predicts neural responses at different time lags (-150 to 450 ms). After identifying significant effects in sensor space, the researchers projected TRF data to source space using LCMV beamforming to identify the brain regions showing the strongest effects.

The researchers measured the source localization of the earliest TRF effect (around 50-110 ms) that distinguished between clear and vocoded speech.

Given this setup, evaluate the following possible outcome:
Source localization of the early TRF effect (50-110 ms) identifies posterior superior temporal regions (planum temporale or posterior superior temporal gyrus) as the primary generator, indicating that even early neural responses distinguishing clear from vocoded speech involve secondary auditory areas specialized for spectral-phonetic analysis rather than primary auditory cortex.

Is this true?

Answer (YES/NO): NO